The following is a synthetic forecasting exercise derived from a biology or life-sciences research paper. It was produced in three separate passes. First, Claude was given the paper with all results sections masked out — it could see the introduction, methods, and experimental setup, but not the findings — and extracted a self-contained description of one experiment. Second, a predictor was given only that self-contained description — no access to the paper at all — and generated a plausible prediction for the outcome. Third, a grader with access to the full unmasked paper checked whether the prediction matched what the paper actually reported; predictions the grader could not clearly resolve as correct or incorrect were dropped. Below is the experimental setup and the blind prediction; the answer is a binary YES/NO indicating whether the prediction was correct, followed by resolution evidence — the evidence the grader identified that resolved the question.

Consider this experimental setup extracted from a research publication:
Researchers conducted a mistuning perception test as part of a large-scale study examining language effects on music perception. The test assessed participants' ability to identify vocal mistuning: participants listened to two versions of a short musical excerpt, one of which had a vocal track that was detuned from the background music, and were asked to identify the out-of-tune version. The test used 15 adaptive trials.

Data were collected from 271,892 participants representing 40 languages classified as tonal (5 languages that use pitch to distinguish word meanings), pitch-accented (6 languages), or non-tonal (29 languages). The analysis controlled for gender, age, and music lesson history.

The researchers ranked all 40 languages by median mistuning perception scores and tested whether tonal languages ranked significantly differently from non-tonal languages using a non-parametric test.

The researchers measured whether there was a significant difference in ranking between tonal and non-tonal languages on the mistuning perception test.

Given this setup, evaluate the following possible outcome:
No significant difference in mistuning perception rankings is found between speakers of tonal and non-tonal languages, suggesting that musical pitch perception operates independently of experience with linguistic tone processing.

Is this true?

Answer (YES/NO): YES